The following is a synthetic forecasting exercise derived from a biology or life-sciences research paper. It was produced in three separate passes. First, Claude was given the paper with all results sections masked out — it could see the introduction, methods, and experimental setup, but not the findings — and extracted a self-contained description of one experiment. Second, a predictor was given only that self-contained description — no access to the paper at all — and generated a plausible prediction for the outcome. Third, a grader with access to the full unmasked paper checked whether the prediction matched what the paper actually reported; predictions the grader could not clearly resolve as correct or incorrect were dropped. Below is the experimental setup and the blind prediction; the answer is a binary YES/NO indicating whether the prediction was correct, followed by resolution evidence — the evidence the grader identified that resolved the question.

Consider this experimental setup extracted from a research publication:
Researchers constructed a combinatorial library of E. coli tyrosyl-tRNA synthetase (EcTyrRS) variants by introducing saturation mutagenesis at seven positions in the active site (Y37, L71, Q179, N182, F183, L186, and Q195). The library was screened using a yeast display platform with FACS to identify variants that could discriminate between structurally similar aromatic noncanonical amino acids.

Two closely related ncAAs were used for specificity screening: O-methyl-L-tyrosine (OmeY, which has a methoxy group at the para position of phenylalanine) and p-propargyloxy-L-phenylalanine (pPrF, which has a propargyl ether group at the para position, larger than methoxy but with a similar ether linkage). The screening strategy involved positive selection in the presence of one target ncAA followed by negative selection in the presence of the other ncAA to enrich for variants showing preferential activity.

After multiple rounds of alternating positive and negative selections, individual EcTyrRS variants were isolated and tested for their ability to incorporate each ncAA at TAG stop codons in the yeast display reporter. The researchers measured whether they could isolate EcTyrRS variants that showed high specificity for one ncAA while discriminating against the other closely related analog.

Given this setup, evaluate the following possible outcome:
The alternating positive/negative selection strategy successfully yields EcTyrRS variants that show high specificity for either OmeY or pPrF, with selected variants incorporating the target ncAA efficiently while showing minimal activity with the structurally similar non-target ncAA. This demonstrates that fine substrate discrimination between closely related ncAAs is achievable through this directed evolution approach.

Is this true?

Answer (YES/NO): YES